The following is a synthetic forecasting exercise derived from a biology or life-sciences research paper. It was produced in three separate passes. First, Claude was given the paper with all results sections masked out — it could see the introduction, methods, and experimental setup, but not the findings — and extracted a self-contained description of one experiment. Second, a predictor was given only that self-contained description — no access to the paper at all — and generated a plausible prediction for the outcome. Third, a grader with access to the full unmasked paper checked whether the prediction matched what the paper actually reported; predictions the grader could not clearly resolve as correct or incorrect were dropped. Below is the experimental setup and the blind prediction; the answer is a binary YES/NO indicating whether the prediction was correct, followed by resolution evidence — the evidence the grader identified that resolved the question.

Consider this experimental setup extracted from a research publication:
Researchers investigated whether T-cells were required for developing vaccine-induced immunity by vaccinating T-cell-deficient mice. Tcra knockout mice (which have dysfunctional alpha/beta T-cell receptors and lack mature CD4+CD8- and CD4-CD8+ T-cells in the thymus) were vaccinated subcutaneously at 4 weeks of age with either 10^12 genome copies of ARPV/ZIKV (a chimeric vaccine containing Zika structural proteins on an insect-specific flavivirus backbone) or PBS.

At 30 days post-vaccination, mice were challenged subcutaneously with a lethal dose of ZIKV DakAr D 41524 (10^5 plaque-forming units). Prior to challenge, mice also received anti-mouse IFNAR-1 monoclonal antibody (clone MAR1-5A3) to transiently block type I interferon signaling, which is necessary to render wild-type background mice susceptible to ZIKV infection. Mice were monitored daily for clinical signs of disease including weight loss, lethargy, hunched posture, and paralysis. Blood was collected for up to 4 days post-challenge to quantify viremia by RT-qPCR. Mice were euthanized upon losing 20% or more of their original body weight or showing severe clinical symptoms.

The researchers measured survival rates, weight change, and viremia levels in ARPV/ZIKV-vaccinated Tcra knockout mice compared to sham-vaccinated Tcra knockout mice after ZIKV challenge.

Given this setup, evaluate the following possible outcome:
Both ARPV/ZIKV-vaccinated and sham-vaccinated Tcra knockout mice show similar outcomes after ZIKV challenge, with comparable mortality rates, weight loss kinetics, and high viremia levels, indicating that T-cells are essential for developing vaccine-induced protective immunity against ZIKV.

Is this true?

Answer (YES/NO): YES